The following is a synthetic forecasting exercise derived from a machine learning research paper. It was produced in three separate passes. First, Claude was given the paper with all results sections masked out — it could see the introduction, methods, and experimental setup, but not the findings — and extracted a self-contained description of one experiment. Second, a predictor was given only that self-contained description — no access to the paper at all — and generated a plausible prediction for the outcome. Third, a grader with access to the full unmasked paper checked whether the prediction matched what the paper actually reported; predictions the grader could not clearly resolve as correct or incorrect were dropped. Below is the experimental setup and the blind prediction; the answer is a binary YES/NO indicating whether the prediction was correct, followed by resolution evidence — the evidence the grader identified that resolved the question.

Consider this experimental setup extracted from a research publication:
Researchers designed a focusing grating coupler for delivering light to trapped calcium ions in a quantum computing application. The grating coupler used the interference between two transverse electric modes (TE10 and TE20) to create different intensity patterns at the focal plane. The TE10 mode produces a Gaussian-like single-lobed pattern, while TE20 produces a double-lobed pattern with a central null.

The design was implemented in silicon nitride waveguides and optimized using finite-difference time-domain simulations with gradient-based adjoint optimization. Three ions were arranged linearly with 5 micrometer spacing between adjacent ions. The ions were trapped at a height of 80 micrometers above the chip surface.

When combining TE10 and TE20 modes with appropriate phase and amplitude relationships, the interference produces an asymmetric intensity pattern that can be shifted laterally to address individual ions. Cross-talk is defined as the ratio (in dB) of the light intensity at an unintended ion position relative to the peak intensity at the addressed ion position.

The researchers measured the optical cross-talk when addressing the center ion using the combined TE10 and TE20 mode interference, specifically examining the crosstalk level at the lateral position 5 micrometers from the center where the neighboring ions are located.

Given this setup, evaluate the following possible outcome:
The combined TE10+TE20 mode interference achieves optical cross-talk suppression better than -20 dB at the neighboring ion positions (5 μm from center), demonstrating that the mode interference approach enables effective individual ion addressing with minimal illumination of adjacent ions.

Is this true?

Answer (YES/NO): YES